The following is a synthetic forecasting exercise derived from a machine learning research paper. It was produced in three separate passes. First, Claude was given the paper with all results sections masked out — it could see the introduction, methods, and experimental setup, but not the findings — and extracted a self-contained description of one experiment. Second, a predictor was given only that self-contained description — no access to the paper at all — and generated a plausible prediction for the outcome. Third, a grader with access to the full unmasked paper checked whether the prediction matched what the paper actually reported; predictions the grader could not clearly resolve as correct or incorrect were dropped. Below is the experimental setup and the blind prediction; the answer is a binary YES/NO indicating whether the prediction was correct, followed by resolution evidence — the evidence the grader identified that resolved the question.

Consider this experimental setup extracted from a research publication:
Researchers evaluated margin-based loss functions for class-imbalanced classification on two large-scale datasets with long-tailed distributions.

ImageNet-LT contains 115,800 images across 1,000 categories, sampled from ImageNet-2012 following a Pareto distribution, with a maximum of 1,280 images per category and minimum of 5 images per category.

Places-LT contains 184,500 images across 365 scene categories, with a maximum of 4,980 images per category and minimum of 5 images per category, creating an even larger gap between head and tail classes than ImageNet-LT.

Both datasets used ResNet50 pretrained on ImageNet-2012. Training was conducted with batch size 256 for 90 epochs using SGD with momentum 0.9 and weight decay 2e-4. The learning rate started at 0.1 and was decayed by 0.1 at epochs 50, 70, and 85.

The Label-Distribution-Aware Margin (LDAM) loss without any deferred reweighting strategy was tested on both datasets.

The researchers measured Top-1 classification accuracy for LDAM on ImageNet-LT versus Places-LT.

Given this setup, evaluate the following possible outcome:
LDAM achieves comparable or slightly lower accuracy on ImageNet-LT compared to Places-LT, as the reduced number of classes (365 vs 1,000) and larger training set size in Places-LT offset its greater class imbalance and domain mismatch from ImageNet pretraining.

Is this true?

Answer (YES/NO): NO